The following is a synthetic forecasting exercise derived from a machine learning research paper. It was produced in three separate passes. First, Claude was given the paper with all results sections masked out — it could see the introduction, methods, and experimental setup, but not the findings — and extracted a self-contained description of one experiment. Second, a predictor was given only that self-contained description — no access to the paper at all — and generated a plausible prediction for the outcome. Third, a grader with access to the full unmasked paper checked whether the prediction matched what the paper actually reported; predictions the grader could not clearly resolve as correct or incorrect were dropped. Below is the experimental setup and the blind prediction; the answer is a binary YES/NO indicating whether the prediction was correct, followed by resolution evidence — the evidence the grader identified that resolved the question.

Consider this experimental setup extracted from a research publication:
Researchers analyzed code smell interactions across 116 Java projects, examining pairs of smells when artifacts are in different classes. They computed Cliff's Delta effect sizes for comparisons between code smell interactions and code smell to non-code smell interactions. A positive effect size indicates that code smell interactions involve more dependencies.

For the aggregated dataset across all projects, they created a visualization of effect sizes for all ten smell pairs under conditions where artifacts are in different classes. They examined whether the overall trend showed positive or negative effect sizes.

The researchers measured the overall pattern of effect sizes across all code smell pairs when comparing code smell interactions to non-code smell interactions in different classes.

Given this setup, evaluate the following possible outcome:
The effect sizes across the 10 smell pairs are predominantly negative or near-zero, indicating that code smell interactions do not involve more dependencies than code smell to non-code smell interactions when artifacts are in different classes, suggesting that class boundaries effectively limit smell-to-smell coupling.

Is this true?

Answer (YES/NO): NO